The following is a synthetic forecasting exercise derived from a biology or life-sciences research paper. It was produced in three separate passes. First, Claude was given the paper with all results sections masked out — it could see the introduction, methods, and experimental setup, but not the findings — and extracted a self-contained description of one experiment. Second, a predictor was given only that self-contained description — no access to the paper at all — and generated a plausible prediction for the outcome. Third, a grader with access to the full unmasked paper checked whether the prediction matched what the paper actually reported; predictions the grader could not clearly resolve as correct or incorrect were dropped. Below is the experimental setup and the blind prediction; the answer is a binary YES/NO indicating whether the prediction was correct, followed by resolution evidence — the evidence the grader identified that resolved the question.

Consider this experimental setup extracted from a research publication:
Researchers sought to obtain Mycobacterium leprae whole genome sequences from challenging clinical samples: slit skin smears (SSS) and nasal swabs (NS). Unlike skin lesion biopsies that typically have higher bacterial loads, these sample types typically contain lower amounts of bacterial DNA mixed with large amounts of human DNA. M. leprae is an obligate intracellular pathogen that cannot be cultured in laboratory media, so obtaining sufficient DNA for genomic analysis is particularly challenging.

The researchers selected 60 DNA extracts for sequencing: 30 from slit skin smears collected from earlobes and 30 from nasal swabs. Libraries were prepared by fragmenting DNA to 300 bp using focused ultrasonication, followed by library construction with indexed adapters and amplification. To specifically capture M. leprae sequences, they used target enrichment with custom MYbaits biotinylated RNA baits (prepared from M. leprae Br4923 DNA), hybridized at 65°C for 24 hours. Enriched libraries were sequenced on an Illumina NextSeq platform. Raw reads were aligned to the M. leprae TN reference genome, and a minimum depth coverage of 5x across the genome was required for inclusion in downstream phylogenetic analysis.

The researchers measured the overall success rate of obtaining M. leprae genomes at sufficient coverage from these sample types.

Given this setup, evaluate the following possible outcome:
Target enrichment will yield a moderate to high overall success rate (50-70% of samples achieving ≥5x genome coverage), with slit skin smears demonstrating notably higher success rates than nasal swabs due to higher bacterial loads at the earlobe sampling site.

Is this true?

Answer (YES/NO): NO